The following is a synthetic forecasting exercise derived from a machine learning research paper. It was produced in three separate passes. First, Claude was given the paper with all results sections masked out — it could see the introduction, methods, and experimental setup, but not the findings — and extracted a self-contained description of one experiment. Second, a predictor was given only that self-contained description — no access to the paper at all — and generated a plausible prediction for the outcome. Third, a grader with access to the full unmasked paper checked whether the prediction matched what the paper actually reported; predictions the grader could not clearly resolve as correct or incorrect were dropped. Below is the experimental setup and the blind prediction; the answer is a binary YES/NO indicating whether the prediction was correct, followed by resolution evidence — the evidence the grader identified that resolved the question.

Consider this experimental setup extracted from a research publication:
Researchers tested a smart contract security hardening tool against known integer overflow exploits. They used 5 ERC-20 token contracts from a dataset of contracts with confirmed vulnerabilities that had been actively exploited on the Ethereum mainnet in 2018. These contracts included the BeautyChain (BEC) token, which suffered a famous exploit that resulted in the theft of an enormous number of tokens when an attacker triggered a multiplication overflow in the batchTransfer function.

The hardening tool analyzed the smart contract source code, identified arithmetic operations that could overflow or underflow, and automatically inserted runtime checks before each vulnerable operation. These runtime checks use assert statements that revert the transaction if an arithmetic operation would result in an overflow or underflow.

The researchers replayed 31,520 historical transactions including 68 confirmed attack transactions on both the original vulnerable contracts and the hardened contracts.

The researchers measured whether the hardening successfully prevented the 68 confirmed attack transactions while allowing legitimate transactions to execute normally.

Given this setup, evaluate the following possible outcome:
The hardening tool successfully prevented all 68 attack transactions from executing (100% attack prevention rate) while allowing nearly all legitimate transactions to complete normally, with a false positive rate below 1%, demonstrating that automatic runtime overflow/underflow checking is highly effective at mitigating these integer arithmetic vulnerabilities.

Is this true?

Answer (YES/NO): YES